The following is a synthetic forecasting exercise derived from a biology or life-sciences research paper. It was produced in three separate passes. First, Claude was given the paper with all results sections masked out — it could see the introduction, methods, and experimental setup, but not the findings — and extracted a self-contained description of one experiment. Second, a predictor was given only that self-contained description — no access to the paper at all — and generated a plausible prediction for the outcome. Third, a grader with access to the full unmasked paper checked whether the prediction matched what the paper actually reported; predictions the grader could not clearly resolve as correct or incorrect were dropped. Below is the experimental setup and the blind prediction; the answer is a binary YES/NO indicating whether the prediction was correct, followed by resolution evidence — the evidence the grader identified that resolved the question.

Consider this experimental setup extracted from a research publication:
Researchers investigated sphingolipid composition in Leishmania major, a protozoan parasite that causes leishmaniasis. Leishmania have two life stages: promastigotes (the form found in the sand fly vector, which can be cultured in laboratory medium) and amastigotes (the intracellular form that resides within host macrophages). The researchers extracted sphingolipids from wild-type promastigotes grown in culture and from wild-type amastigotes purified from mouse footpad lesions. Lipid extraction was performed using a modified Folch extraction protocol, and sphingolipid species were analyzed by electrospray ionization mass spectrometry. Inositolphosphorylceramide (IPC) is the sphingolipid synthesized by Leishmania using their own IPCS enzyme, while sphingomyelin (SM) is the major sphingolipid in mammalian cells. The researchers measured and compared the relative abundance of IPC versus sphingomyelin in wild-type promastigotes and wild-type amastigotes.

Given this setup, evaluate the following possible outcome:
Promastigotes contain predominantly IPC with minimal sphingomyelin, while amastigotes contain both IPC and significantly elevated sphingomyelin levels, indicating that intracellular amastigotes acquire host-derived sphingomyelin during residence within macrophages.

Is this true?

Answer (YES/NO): YES